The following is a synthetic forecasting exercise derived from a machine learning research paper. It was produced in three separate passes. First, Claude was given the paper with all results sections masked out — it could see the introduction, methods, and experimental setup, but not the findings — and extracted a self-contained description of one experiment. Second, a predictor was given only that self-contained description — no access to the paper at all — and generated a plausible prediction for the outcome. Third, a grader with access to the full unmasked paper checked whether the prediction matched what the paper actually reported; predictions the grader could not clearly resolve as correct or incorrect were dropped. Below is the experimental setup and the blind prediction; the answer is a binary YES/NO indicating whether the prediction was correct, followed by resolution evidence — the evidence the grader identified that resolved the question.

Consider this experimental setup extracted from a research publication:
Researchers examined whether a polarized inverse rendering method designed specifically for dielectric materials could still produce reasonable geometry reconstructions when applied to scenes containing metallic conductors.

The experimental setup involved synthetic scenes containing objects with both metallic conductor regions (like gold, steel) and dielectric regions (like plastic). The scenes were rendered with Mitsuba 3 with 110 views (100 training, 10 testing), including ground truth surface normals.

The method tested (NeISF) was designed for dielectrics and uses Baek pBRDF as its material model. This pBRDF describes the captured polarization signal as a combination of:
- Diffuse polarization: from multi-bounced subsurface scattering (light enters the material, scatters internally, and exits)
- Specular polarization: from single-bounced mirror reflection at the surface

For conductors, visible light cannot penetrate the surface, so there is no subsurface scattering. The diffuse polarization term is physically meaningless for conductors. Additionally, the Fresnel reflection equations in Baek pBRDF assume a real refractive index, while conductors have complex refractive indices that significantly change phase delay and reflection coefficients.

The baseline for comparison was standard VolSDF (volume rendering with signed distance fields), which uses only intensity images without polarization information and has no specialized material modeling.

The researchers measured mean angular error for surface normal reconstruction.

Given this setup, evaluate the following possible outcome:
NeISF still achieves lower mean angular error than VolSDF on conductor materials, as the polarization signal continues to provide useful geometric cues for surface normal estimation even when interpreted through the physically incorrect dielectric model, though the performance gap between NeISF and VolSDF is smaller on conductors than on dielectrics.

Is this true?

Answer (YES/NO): NO